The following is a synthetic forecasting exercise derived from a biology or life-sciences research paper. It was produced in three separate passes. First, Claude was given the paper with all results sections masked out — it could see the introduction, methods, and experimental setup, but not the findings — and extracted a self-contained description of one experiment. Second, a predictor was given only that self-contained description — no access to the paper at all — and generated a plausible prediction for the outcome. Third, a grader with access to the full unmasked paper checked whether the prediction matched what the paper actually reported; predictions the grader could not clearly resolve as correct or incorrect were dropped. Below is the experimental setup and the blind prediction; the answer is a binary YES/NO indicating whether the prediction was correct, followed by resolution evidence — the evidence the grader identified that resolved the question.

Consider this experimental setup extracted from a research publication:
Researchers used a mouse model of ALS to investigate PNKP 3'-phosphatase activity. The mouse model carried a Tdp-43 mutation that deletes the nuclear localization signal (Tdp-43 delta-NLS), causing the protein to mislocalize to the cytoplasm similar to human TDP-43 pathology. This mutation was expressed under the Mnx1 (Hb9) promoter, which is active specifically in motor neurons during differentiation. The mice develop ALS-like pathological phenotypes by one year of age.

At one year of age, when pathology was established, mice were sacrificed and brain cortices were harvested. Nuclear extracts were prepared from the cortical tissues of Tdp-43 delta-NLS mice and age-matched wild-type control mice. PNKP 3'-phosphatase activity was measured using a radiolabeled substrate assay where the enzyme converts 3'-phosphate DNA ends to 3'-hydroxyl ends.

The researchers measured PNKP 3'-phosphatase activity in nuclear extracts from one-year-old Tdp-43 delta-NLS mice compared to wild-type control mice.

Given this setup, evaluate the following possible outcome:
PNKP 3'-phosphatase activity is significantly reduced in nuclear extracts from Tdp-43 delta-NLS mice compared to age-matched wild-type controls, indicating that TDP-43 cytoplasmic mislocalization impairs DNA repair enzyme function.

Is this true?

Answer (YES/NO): YES